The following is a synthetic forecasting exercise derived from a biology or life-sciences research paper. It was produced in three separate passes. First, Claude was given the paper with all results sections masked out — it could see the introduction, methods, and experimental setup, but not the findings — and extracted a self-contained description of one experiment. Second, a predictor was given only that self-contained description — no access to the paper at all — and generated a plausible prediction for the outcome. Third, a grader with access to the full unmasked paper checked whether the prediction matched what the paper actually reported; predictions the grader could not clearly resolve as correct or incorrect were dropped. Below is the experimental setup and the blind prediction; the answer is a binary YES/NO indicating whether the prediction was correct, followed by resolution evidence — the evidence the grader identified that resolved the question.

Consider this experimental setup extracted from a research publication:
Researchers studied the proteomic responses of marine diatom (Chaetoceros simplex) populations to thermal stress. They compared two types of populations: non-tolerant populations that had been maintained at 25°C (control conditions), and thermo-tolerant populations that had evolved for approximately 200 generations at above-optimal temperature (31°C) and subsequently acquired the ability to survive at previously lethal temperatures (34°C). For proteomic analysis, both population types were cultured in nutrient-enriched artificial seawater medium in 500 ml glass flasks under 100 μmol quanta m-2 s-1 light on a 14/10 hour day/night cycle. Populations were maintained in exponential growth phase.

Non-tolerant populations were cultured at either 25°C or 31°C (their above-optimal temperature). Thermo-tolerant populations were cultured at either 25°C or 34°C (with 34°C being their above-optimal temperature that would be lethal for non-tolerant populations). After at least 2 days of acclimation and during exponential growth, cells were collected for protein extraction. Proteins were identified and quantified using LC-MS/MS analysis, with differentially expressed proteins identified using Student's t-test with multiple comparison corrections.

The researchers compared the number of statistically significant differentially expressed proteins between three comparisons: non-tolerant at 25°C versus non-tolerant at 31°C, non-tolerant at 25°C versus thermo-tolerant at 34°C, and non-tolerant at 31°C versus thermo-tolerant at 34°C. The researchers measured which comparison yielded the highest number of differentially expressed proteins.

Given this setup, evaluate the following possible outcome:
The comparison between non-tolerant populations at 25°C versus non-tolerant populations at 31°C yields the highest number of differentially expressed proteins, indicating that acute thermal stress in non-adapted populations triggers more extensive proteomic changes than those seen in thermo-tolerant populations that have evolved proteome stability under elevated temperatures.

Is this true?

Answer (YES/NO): YES